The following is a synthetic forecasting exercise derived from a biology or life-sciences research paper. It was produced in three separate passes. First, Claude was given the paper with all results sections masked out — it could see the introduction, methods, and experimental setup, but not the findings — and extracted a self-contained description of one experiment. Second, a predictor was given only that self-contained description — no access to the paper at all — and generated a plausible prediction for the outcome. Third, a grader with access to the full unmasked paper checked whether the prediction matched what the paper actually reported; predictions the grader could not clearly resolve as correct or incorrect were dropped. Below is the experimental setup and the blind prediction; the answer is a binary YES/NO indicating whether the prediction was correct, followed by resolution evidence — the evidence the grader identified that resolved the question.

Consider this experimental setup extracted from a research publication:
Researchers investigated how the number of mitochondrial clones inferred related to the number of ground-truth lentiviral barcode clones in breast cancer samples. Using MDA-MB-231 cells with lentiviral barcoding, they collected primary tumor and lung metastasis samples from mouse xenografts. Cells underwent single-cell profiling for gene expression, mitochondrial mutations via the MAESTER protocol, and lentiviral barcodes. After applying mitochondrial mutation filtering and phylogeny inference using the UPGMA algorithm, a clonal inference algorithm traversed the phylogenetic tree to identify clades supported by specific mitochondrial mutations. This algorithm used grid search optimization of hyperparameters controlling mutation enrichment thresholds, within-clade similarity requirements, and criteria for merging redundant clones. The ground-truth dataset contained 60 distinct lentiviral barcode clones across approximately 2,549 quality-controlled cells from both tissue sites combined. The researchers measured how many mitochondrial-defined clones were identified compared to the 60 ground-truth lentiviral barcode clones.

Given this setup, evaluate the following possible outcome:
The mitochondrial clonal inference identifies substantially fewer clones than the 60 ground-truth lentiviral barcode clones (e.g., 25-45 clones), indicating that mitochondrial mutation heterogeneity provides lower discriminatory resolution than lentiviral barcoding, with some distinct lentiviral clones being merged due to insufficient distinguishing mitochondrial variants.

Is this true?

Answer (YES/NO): YES